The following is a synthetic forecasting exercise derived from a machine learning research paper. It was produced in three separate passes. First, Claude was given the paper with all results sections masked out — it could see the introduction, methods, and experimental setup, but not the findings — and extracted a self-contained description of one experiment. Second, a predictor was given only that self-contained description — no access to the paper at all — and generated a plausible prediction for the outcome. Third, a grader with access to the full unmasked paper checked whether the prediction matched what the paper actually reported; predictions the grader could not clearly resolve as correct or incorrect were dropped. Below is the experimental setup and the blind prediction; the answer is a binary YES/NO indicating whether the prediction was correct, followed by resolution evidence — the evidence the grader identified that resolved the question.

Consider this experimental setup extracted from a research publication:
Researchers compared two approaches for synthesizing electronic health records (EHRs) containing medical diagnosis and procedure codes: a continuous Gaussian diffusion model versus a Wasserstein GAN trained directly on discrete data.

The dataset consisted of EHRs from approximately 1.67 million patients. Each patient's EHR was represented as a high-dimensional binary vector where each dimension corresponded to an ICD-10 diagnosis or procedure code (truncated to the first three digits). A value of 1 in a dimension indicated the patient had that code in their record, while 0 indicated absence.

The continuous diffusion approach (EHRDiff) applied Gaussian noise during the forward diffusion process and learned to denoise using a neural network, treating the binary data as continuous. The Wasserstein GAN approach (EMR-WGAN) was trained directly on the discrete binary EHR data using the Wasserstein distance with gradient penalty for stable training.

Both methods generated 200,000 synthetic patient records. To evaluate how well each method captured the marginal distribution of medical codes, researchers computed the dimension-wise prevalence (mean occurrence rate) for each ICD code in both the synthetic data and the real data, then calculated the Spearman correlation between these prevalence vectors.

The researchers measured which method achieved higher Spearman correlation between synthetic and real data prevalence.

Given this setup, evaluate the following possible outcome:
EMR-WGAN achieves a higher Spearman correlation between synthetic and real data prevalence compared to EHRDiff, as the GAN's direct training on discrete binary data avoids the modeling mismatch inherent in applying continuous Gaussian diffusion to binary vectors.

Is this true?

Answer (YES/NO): YES